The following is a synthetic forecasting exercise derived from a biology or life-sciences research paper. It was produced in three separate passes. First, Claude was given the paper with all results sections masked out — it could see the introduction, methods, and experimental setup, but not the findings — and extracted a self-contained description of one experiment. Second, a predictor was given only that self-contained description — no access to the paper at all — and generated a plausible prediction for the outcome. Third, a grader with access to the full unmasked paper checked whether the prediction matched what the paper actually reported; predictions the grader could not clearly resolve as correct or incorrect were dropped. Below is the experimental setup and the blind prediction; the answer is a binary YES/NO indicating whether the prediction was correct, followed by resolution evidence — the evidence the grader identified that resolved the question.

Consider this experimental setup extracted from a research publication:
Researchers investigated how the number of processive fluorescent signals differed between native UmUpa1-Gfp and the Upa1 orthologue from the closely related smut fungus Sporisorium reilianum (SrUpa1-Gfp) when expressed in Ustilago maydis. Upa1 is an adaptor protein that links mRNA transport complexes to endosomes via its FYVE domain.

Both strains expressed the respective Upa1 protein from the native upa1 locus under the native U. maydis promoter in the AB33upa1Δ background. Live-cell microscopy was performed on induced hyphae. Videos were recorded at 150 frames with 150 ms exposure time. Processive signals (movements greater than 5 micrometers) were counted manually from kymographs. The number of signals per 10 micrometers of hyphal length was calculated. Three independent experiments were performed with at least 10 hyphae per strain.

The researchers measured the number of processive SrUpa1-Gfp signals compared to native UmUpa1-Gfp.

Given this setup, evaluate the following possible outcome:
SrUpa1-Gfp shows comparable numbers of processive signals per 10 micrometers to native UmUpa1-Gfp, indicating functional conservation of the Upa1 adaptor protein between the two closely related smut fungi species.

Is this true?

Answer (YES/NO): YES